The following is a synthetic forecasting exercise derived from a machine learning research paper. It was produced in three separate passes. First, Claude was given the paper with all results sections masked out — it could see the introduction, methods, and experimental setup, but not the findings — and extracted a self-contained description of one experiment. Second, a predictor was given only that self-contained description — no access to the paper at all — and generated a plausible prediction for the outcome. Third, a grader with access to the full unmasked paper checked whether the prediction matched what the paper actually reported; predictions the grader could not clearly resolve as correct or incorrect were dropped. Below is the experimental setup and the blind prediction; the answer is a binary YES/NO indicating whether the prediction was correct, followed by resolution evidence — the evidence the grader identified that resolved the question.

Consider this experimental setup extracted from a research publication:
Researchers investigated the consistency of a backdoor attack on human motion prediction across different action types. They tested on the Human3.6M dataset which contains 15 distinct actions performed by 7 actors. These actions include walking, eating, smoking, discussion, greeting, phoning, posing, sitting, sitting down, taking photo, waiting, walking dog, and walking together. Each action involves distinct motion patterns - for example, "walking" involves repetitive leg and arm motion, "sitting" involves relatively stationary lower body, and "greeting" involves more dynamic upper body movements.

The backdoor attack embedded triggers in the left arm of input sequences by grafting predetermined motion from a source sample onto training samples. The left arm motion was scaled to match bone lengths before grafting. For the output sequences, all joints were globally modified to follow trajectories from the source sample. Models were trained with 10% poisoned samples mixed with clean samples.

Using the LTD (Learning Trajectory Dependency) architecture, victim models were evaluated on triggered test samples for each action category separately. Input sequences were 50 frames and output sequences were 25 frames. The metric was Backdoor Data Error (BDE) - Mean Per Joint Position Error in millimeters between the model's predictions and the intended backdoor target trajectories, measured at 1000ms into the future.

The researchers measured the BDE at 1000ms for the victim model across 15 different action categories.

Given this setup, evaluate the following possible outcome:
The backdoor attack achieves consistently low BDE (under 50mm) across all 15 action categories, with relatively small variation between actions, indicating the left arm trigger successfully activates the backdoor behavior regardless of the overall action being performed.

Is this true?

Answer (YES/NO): YES